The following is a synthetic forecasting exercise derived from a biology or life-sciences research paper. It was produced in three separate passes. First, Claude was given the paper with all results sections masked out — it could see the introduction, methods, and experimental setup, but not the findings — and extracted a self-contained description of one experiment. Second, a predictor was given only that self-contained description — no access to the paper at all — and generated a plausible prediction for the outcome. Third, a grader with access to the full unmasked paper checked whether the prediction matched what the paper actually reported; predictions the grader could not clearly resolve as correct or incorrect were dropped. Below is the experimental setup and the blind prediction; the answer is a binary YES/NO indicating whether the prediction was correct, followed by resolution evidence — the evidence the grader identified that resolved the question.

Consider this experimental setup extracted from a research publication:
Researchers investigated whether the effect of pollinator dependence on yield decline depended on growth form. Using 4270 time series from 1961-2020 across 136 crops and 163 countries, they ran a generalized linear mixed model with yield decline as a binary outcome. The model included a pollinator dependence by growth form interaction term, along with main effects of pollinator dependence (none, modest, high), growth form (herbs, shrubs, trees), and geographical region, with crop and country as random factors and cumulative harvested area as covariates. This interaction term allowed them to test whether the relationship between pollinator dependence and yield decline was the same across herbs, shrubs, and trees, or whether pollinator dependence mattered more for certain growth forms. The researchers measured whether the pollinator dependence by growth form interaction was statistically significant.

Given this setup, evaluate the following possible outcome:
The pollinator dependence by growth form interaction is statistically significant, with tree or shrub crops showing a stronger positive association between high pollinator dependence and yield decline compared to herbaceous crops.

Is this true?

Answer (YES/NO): NO